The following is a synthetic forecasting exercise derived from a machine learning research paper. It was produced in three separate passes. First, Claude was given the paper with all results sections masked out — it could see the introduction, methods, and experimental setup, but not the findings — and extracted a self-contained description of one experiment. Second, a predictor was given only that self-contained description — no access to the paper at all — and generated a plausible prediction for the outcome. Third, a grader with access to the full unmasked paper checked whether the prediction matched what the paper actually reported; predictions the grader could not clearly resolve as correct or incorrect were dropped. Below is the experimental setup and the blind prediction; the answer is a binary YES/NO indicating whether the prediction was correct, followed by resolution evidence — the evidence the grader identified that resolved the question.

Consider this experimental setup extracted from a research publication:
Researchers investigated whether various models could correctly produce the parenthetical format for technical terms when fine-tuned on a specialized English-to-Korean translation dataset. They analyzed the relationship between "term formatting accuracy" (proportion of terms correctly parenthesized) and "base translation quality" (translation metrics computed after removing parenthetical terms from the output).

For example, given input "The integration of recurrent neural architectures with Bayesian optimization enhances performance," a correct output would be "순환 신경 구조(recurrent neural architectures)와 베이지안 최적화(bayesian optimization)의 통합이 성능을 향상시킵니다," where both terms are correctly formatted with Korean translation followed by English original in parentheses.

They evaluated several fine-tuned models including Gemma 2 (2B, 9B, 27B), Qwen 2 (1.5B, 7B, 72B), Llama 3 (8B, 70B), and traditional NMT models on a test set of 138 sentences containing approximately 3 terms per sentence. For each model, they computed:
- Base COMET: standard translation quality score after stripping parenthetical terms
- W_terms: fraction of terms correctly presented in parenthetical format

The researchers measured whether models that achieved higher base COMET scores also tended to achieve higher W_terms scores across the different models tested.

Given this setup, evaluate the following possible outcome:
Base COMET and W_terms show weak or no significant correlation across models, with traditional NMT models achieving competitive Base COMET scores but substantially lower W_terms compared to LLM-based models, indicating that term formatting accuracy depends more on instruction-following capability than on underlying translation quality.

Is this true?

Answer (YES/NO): NO